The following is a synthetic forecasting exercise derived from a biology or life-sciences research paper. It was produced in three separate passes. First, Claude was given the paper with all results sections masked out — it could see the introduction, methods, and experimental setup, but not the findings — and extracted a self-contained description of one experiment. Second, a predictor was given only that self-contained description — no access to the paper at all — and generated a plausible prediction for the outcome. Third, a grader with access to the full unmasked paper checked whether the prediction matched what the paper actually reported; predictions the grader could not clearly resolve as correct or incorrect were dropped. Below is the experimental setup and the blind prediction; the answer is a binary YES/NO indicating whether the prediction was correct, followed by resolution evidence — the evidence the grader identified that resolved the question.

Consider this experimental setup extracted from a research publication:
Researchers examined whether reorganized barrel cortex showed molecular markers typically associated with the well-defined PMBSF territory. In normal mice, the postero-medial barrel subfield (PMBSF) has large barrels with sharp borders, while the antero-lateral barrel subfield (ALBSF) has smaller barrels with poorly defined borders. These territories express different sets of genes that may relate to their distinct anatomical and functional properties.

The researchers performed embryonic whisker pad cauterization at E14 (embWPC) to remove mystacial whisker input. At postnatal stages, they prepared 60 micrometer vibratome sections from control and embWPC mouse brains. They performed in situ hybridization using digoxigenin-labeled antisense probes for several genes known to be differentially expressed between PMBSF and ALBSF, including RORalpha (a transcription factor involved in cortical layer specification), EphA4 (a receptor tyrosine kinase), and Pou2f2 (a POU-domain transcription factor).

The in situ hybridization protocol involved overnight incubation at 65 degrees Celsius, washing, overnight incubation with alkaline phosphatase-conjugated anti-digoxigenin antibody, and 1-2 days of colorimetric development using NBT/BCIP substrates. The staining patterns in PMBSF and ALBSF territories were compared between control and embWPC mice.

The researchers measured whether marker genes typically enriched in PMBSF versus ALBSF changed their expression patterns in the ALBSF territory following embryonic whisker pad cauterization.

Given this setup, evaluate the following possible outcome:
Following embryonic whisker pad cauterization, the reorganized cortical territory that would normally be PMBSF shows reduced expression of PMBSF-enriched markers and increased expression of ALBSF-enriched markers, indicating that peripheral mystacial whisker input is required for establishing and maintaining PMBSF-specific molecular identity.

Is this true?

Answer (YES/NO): NO